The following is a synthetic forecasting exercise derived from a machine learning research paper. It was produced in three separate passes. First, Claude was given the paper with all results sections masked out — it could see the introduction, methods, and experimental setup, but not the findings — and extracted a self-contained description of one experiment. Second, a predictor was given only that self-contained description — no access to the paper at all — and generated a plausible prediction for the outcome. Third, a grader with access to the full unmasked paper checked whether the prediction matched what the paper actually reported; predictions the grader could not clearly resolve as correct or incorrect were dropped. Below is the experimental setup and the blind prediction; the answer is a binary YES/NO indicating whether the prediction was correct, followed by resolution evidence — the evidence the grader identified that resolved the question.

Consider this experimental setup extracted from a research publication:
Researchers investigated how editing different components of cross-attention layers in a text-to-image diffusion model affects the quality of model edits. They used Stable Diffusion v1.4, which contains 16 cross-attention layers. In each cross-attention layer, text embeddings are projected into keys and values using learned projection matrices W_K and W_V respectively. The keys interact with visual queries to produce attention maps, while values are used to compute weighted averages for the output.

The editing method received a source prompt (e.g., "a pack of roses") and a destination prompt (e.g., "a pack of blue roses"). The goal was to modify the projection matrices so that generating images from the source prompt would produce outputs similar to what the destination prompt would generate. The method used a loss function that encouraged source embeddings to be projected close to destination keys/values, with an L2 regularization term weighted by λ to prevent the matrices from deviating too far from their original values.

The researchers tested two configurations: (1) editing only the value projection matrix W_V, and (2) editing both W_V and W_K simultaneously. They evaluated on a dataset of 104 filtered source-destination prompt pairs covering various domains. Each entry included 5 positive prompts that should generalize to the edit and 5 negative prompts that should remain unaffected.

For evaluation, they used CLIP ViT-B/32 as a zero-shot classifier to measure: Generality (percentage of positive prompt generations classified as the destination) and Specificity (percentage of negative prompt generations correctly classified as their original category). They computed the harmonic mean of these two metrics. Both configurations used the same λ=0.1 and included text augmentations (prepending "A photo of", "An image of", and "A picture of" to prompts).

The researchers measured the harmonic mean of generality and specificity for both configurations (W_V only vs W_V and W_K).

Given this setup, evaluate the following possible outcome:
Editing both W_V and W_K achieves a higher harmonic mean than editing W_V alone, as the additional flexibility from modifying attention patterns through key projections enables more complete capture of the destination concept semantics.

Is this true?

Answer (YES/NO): YES